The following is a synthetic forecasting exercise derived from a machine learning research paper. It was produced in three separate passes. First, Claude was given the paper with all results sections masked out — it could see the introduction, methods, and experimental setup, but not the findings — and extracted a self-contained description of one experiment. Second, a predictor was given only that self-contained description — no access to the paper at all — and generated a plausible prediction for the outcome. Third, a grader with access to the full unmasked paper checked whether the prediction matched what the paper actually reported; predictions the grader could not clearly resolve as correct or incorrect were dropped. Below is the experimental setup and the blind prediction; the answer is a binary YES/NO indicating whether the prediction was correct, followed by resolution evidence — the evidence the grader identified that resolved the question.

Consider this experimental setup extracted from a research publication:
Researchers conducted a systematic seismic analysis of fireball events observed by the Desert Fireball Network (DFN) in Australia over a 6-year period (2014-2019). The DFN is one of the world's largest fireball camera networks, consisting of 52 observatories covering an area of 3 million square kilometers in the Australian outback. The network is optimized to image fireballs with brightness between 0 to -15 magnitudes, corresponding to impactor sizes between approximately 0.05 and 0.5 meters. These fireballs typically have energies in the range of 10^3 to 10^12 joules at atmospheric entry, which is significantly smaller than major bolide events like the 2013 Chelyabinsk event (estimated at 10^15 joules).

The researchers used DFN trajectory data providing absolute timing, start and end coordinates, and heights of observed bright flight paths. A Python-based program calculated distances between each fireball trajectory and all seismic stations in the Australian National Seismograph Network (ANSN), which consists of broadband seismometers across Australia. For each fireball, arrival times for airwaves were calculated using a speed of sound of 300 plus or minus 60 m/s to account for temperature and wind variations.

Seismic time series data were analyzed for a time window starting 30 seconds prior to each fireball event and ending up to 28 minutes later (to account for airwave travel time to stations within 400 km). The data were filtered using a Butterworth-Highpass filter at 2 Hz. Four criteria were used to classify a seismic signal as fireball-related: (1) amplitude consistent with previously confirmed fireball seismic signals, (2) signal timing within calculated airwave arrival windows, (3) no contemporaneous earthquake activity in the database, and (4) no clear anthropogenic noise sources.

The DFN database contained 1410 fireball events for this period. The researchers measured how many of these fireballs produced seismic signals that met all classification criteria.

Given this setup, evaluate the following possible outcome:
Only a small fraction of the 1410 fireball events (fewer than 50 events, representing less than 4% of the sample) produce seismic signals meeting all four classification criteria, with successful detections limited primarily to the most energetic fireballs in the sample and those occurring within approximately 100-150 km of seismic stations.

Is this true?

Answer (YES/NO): NO